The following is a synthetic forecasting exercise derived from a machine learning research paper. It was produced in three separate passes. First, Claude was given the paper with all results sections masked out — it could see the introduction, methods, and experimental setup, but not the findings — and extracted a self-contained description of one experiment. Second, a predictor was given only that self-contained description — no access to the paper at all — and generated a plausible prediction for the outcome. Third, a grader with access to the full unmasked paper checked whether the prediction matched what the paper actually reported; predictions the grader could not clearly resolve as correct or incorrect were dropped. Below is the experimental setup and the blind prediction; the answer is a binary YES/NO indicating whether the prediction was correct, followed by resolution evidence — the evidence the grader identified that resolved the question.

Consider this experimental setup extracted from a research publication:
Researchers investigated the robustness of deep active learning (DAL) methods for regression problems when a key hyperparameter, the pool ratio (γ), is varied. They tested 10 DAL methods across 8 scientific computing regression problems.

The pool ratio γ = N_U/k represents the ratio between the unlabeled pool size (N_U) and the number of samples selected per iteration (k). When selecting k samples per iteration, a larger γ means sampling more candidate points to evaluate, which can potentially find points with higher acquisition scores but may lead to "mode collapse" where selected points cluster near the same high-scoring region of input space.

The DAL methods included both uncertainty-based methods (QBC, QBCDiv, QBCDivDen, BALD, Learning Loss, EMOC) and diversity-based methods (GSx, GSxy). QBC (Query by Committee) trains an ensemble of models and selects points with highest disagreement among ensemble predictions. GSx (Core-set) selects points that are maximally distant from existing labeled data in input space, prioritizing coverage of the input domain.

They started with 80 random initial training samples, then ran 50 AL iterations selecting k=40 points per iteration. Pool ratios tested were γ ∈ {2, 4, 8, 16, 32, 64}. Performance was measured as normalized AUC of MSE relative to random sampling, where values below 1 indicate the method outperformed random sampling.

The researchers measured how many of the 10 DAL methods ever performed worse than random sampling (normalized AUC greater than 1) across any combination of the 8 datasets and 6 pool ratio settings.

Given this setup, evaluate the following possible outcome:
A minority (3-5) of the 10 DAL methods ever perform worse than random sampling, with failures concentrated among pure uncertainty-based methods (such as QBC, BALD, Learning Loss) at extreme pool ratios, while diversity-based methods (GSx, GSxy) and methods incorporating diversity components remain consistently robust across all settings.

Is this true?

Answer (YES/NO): NO